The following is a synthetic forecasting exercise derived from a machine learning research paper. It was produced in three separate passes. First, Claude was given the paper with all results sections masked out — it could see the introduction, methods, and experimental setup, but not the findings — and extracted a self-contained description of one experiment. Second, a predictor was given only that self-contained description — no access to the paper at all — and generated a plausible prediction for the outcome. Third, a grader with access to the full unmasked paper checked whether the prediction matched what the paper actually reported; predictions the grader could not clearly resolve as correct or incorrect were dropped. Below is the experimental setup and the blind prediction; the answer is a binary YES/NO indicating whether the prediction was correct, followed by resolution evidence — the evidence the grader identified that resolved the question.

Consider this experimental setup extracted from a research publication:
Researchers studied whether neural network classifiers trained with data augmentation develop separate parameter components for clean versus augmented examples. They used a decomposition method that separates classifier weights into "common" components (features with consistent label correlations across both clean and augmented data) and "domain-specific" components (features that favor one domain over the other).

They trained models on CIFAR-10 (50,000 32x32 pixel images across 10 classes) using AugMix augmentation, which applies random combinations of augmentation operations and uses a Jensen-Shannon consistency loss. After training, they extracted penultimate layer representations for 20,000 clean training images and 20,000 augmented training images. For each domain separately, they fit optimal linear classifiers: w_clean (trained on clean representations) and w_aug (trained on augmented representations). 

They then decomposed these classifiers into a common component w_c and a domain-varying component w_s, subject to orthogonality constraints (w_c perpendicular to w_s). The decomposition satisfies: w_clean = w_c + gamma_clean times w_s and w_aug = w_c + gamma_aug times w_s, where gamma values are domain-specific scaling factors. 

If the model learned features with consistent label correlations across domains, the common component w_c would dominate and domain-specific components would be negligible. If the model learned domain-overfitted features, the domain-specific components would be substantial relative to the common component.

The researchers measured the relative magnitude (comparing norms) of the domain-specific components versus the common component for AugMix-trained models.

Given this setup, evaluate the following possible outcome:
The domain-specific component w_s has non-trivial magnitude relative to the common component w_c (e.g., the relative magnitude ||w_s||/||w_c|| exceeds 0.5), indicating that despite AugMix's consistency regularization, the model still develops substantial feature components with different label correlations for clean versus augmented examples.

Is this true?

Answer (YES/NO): YES